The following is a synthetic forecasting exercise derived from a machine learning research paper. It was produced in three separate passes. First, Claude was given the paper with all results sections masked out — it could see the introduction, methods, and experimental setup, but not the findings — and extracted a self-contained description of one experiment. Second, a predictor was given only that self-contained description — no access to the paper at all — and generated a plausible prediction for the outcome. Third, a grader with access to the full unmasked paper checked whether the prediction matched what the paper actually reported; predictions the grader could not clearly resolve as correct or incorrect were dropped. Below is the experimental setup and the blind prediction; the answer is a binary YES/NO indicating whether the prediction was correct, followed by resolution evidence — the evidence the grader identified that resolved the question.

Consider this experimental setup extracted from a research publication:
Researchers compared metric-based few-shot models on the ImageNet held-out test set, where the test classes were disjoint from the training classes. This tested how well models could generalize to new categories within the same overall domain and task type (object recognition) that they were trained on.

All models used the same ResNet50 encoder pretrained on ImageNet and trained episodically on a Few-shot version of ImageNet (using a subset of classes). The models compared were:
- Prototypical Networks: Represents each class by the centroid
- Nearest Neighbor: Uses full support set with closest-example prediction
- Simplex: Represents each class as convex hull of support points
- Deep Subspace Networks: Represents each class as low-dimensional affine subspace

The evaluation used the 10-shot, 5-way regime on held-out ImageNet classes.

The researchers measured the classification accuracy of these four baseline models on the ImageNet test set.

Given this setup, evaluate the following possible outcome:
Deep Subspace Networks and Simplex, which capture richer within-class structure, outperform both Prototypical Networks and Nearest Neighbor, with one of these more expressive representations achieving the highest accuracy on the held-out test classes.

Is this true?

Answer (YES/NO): NO